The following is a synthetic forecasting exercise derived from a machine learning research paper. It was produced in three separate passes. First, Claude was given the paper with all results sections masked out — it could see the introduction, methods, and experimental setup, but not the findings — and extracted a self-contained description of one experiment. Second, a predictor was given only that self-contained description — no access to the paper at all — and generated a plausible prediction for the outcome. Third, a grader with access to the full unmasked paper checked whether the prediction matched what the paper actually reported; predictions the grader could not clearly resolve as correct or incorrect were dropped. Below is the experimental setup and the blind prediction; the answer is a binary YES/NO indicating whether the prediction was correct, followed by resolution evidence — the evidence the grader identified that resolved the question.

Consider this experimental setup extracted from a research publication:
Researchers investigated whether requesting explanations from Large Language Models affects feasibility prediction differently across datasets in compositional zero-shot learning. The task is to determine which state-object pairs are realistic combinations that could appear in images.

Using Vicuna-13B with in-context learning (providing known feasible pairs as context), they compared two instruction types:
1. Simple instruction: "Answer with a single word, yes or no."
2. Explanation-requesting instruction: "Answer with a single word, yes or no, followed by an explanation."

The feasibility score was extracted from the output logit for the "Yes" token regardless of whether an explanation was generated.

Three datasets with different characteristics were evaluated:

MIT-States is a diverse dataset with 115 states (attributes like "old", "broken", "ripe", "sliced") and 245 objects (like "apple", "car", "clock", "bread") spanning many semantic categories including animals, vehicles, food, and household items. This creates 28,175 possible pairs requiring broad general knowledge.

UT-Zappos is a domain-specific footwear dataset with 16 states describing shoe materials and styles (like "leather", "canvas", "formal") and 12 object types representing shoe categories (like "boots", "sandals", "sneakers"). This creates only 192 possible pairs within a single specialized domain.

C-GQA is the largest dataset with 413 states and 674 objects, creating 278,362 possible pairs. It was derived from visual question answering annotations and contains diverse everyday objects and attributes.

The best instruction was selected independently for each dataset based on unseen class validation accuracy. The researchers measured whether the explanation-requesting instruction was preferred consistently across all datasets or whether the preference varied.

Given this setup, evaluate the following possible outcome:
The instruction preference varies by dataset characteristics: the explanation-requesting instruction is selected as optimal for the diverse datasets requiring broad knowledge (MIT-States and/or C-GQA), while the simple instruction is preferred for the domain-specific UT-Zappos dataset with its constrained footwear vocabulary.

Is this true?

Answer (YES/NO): YES